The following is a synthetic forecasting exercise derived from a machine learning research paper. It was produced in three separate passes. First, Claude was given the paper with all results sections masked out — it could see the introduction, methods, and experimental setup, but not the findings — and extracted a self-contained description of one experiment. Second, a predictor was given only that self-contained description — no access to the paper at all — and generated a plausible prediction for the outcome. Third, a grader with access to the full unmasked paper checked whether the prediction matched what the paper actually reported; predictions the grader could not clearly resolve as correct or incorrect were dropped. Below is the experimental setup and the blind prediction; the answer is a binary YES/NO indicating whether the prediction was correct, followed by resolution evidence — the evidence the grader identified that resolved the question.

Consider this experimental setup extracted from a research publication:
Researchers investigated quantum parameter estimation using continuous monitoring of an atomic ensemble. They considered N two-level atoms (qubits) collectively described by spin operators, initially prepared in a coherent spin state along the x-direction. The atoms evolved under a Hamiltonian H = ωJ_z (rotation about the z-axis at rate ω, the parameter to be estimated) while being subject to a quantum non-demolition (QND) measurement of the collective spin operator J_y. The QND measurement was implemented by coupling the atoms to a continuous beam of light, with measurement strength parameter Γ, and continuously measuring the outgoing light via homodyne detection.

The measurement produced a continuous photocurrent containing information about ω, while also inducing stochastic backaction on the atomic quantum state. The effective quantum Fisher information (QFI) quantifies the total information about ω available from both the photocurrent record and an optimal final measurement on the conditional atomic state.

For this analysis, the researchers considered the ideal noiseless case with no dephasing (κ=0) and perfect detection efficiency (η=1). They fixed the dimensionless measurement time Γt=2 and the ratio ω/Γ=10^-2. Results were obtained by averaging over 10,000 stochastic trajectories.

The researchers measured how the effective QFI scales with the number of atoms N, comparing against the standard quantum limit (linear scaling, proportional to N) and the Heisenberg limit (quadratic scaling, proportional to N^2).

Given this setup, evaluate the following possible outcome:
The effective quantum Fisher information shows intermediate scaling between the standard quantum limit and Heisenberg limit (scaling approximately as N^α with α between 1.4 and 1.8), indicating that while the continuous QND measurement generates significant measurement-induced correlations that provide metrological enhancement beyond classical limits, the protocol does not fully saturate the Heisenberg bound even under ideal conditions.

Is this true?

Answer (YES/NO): NO